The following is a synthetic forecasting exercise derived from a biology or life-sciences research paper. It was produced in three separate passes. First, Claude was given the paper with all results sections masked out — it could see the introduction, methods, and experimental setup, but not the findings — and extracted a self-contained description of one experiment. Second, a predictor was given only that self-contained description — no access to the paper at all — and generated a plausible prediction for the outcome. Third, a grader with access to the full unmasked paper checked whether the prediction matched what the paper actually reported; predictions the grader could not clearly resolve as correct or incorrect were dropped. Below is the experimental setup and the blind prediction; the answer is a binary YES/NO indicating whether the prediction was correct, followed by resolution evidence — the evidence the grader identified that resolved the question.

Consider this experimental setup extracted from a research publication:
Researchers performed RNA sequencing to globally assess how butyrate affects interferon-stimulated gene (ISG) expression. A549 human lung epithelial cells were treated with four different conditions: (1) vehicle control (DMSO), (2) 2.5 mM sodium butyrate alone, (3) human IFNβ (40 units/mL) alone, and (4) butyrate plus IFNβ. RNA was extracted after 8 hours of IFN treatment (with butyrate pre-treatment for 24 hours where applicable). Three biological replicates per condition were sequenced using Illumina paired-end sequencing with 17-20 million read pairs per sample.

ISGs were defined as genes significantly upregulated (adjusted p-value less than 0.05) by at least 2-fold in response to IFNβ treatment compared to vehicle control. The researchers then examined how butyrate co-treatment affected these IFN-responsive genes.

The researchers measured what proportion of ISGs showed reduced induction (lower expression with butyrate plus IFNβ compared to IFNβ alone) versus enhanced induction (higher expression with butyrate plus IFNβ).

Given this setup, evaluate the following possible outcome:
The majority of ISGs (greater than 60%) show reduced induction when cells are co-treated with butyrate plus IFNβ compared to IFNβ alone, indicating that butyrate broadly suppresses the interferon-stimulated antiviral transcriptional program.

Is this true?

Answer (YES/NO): YES